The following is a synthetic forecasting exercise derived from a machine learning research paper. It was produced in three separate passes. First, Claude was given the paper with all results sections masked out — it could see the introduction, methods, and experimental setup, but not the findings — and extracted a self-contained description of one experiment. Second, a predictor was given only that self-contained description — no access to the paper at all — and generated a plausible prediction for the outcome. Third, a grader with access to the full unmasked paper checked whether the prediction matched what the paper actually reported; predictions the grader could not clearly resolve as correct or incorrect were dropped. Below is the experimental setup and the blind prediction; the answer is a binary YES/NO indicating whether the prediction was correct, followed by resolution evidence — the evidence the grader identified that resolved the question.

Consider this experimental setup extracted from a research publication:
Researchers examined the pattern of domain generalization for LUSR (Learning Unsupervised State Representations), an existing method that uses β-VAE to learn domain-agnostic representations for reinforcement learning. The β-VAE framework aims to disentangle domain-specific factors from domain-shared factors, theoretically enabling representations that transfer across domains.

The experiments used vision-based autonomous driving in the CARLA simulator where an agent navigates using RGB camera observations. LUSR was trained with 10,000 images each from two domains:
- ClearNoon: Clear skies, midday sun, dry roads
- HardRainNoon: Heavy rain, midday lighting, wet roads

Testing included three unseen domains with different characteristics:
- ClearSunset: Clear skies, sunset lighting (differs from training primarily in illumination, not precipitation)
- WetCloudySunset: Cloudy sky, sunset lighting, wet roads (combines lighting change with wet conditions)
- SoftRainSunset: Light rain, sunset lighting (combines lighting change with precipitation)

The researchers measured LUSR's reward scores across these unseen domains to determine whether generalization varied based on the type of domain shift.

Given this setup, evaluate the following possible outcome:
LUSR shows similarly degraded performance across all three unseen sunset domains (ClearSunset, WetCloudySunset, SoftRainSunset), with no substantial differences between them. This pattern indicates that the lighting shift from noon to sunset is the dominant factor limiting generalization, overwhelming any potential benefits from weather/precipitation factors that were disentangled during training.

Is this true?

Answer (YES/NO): NO